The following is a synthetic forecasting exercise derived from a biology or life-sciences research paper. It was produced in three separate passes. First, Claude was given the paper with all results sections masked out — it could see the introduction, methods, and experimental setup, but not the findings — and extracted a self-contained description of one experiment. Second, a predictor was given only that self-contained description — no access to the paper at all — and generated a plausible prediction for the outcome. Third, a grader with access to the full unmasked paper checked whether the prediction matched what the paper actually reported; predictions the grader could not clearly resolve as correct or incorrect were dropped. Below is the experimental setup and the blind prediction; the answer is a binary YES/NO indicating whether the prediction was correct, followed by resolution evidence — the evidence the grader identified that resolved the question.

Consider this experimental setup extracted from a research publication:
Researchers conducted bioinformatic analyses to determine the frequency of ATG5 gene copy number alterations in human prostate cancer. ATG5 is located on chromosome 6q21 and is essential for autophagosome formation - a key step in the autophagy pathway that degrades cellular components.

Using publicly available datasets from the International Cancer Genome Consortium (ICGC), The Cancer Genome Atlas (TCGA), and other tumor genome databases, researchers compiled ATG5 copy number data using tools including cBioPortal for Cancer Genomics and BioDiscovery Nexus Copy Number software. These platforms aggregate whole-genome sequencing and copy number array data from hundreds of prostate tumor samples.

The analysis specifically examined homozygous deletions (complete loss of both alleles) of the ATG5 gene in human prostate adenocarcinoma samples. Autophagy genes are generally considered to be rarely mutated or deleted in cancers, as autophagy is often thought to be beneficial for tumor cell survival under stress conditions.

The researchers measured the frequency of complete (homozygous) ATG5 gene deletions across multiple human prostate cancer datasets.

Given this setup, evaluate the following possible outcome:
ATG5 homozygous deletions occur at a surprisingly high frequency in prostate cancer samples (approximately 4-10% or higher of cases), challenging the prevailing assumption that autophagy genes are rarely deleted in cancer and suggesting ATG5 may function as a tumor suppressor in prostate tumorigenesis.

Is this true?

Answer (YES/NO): YES